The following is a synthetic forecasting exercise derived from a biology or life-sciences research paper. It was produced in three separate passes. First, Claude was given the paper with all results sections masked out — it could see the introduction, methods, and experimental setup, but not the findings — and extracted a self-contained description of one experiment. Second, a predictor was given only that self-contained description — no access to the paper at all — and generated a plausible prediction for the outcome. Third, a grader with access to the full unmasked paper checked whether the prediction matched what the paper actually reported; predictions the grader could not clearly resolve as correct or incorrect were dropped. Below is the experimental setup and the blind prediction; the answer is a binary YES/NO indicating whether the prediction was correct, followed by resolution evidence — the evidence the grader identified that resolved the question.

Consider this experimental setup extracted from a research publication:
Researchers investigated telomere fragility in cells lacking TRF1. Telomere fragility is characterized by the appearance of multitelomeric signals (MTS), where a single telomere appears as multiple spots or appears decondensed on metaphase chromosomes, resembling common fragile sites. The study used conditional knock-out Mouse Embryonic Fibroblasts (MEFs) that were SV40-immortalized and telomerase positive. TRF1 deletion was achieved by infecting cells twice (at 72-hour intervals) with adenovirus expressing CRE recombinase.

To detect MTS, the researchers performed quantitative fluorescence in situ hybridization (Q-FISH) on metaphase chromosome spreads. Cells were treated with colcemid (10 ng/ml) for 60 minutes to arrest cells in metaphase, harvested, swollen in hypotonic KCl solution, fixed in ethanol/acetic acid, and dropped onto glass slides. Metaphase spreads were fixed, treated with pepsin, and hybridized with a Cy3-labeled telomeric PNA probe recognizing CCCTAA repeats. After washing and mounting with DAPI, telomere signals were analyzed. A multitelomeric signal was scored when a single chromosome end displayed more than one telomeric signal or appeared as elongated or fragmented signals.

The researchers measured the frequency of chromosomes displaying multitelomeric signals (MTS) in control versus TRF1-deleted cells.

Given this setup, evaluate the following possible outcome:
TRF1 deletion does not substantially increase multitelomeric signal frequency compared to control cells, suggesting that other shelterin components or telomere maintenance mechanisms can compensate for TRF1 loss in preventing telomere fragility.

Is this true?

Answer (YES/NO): NO